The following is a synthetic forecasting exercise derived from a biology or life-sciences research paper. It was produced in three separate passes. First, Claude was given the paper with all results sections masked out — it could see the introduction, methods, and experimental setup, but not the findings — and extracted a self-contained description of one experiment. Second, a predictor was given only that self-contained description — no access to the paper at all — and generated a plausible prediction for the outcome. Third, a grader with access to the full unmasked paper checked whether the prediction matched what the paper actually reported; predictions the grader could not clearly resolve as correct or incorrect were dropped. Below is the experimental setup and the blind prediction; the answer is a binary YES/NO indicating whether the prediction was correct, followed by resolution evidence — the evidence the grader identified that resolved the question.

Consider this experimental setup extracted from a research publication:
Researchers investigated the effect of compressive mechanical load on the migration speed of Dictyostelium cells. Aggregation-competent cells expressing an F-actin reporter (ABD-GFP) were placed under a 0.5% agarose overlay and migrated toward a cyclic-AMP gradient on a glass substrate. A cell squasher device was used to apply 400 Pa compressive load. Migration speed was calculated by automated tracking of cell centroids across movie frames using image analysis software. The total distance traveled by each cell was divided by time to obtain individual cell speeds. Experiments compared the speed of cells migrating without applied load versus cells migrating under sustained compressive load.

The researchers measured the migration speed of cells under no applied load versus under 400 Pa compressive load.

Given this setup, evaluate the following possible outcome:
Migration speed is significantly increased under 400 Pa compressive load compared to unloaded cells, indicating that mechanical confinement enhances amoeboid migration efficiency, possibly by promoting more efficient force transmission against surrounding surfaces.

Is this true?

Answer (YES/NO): NO